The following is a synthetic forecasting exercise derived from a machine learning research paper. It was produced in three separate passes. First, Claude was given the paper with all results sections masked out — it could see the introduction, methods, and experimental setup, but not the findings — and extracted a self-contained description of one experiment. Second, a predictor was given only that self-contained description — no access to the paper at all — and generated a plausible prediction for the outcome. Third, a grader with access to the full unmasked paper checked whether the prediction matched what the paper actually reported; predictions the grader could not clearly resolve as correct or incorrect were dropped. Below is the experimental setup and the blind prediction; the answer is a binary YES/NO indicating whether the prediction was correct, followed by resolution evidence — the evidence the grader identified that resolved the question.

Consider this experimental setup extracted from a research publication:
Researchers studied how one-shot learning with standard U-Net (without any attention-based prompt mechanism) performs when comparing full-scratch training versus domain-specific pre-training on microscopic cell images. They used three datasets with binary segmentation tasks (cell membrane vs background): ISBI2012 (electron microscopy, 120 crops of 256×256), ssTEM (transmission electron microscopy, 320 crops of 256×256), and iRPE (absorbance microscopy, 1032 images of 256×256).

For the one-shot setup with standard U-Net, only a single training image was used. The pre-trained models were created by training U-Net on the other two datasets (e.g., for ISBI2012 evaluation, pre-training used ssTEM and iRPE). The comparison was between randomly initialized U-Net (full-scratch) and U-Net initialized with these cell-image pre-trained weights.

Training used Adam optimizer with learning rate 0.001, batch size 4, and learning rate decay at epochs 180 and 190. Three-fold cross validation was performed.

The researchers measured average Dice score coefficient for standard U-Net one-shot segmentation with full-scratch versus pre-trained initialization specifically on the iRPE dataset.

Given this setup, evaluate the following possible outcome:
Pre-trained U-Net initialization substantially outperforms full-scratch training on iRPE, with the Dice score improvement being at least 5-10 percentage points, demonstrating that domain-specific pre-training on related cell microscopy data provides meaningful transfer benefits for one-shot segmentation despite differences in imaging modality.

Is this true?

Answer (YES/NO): NO